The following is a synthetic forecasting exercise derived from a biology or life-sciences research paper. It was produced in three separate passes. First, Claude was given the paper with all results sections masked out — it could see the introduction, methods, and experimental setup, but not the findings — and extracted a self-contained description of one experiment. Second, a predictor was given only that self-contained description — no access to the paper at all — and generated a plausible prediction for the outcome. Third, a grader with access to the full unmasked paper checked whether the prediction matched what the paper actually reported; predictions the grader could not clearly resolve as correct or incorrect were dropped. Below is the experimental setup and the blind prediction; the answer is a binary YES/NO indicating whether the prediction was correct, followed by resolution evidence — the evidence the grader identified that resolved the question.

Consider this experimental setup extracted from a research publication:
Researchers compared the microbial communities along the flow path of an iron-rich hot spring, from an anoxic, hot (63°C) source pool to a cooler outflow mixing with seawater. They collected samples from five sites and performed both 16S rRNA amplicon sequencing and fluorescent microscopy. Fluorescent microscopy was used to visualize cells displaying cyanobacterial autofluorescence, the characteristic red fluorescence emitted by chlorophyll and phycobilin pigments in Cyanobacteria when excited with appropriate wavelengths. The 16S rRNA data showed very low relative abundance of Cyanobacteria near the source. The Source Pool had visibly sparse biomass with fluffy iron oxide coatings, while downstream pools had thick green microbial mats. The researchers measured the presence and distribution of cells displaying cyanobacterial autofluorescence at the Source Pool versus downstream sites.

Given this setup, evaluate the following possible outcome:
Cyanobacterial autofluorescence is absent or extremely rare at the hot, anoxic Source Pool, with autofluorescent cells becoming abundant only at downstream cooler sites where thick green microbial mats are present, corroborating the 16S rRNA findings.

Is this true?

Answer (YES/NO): YES